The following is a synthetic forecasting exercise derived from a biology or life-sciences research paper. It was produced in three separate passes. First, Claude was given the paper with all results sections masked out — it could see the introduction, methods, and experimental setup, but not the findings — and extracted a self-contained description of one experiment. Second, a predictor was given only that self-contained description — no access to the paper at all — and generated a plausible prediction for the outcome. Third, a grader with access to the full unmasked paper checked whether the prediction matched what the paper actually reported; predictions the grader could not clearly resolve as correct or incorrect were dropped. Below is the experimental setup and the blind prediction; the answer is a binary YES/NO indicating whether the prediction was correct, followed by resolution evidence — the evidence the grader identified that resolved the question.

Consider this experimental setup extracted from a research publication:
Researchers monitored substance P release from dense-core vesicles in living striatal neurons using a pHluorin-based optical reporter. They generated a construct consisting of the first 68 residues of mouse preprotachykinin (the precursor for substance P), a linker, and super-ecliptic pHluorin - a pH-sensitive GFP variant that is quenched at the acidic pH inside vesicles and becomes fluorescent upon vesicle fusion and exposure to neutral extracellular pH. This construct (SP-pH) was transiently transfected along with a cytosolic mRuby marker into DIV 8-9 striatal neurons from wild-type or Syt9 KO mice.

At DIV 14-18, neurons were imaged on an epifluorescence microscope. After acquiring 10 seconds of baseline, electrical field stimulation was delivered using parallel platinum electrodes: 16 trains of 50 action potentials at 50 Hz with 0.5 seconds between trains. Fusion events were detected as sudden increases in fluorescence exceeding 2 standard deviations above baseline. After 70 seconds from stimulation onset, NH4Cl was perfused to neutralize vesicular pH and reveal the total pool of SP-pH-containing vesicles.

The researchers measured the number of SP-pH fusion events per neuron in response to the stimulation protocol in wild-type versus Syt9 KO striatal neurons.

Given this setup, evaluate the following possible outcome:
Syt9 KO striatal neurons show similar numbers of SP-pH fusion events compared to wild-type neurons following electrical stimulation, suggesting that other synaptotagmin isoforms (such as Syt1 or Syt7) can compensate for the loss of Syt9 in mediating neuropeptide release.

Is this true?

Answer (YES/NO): NO